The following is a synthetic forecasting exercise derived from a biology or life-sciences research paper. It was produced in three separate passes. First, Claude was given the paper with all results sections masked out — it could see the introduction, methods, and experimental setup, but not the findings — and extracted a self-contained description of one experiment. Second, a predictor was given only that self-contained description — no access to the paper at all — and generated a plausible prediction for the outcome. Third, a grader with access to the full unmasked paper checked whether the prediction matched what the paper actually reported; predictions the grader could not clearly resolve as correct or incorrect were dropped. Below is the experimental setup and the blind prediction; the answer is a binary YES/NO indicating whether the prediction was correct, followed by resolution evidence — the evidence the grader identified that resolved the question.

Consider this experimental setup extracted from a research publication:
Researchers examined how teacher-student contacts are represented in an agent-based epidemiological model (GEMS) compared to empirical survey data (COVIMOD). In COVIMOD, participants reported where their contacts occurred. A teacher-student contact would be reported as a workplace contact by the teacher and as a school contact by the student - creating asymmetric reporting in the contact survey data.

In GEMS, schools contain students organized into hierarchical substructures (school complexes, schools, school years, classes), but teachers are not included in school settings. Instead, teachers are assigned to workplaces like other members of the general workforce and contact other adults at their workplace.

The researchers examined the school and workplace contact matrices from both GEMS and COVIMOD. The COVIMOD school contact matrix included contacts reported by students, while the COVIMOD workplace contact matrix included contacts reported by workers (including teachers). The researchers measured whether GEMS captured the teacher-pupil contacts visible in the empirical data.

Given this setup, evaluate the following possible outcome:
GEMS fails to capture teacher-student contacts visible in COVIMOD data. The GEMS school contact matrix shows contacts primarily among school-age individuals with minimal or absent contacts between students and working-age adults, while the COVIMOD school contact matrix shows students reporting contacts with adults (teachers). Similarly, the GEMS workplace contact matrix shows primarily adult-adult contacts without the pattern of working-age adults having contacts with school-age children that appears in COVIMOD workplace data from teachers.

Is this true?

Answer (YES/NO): YES